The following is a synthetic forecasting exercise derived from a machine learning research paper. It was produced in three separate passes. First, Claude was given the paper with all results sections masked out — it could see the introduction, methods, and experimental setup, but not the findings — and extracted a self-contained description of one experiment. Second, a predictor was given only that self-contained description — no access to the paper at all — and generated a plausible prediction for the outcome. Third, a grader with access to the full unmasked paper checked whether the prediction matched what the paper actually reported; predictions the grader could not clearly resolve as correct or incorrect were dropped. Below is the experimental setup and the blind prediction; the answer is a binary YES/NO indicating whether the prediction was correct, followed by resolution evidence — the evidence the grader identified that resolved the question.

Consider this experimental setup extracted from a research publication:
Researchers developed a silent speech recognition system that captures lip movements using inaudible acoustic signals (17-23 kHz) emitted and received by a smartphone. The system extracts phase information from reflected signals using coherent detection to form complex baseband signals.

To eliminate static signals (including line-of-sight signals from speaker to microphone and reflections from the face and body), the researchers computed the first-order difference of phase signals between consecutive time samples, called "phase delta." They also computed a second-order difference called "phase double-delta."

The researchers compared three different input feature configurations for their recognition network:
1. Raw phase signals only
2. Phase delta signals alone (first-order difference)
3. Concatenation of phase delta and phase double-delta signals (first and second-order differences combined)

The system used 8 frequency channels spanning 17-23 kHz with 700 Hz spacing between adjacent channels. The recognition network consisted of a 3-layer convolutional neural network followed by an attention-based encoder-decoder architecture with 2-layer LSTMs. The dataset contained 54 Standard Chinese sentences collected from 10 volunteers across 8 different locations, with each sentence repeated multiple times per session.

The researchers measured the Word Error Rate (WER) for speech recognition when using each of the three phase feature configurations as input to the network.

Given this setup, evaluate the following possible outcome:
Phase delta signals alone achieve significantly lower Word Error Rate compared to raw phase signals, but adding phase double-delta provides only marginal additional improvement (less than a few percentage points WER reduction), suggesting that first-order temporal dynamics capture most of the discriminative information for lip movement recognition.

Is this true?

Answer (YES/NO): NO